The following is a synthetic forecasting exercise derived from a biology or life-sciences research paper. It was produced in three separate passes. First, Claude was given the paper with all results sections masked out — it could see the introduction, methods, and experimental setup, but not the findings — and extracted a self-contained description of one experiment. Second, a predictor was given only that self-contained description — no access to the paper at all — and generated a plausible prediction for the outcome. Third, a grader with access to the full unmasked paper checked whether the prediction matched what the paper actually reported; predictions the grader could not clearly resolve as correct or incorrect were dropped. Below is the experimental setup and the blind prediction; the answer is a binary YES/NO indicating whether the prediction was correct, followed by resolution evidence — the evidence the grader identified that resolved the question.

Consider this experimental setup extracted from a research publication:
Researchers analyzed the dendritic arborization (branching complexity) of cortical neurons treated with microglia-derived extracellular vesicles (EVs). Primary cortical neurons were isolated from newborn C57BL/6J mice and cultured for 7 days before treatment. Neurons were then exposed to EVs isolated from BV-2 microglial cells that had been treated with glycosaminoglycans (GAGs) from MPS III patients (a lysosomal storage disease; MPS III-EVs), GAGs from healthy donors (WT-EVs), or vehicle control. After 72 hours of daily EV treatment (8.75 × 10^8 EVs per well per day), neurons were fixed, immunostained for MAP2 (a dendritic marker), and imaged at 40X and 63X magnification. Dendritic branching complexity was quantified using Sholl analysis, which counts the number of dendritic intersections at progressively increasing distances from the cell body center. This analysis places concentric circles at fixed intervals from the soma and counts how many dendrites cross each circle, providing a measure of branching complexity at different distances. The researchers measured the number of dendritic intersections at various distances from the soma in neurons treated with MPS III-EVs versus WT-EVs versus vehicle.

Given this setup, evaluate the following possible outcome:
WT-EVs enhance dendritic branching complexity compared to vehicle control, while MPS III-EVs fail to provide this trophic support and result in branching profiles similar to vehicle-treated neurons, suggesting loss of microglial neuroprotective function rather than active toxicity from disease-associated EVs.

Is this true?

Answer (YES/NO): NO